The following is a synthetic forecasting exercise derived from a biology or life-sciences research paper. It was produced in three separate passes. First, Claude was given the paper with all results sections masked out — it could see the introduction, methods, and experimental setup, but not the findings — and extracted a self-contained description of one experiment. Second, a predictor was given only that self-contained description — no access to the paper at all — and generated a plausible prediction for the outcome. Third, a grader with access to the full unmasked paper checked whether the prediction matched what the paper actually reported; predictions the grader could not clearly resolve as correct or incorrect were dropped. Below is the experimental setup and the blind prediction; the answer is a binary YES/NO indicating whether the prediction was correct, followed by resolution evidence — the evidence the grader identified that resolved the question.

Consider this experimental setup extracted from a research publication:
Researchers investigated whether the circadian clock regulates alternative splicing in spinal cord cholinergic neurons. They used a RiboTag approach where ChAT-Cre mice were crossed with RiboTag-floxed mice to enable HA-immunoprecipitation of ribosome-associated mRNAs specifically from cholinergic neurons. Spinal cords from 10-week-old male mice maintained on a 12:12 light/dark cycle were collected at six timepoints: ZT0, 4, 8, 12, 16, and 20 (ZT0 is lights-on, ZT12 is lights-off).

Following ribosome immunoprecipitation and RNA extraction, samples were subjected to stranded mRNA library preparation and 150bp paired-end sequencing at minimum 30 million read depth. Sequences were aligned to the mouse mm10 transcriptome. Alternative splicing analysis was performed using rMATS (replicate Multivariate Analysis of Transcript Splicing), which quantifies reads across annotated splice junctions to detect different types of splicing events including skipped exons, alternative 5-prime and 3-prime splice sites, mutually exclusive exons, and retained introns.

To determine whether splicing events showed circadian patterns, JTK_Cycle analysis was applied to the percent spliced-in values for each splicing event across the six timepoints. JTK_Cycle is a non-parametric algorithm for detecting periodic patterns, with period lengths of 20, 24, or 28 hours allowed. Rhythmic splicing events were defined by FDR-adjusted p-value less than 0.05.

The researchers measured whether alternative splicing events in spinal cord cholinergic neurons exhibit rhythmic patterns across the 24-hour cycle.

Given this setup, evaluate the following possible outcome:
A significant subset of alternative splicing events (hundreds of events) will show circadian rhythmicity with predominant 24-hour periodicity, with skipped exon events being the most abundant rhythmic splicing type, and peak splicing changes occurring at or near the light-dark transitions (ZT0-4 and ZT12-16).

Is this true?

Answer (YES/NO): NO